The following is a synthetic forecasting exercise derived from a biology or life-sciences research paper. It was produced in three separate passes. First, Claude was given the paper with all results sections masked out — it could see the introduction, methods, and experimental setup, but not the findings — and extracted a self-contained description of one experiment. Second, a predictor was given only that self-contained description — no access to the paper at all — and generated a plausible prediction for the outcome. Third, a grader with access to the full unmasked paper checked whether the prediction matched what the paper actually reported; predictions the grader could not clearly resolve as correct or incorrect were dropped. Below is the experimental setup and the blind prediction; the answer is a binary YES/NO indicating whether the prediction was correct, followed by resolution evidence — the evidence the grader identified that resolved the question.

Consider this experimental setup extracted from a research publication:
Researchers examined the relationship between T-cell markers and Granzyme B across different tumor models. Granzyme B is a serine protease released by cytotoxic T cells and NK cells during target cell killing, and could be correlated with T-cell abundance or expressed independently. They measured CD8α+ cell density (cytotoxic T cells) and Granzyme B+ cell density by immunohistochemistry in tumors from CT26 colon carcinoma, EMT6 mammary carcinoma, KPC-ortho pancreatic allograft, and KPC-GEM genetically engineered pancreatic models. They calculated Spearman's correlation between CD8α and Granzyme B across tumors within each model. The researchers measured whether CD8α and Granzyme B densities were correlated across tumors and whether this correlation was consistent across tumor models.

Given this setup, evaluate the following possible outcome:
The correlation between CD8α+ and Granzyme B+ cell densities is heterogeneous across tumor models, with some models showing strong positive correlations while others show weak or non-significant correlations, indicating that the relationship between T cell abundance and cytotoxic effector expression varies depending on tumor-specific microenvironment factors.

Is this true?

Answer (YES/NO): YES